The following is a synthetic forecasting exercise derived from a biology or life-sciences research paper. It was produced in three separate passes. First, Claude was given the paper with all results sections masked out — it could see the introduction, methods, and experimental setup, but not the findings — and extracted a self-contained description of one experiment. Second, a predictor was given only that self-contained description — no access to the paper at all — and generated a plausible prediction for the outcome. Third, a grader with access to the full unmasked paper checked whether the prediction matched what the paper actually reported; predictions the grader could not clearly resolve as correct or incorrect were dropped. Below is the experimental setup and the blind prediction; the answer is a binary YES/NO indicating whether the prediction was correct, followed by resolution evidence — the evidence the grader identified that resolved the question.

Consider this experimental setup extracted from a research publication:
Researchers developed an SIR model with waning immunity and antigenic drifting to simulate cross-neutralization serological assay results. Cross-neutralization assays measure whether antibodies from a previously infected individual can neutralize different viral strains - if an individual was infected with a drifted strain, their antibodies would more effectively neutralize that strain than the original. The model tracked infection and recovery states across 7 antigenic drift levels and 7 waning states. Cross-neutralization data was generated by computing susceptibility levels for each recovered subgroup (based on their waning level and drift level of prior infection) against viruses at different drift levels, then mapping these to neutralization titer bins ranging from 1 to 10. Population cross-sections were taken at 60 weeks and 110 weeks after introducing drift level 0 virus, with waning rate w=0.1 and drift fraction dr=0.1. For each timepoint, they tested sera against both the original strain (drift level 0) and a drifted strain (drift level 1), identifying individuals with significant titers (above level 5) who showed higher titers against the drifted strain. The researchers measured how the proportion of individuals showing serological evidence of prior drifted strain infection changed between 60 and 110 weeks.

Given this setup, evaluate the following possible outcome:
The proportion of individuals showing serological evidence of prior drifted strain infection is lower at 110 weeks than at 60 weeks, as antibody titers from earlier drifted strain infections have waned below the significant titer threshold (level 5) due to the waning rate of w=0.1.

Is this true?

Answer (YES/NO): NO